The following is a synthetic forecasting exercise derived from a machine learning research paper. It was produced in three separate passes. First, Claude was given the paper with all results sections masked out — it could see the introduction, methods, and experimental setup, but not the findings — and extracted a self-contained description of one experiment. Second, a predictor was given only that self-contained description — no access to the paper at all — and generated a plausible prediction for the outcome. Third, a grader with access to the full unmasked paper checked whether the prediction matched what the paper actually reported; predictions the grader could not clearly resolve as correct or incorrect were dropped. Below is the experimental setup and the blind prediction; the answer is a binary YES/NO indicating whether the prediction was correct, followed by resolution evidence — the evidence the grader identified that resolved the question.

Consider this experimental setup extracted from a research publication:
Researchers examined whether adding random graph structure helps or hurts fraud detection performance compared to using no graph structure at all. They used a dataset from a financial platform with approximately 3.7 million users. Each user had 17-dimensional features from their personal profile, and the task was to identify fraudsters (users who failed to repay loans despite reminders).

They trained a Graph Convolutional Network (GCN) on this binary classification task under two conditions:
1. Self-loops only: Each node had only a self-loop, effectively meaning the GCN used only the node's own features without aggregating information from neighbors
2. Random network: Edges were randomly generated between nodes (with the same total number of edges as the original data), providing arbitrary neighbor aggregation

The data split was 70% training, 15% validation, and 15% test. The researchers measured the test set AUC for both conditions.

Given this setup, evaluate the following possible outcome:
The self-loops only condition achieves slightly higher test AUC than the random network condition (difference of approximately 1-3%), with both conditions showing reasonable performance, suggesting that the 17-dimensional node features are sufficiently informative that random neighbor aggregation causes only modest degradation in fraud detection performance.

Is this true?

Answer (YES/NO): NO